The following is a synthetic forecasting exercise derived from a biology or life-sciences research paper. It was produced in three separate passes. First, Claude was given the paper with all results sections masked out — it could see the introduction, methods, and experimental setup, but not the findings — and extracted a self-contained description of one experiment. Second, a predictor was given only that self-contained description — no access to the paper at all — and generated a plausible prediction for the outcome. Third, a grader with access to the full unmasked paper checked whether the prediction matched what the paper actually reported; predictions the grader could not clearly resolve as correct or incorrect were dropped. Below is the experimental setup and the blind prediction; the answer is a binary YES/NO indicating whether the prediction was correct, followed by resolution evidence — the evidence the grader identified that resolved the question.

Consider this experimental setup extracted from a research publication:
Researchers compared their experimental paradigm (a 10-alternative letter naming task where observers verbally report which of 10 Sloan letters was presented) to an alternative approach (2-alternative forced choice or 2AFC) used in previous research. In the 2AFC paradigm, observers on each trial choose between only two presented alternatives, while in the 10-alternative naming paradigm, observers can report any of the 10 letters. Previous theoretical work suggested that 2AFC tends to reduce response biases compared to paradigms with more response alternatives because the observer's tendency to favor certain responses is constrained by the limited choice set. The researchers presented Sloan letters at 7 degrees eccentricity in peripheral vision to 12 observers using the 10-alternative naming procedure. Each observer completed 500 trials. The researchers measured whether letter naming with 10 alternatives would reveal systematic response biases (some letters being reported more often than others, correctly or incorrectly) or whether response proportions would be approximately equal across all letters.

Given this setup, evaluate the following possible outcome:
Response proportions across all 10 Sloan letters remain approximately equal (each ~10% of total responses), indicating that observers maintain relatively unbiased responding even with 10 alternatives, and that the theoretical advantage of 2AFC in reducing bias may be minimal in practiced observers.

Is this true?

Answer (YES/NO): NO